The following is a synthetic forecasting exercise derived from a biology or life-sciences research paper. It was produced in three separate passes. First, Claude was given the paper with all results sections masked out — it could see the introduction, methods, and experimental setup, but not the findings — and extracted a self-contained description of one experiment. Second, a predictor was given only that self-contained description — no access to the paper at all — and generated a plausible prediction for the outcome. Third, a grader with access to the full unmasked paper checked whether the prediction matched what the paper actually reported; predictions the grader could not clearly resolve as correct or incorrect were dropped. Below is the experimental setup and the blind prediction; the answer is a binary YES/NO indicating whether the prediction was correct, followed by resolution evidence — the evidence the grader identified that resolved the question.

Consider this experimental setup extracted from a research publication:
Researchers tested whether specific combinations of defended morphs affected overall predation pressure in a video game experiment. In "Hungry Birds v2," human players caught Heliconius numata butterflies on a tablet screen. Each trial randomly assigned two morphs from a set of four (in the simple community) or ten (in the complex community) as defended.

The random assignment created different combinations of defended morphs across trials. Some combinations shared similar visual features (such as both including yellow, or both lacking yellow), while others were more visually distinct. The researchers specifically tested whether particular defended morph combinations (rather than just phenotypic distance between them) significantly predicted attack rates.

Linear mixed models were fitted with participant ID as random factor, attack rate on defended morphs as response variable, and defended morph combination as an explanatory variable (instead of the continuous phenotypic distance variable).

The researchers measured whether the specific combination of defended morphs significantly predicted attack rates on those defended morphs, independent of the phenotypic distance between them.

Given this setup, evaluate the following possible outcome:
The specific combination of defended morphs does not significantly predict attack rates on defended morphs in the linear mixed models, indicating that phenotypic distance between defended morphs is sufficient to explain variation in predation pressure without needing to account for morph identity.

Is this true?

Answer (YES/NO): NO